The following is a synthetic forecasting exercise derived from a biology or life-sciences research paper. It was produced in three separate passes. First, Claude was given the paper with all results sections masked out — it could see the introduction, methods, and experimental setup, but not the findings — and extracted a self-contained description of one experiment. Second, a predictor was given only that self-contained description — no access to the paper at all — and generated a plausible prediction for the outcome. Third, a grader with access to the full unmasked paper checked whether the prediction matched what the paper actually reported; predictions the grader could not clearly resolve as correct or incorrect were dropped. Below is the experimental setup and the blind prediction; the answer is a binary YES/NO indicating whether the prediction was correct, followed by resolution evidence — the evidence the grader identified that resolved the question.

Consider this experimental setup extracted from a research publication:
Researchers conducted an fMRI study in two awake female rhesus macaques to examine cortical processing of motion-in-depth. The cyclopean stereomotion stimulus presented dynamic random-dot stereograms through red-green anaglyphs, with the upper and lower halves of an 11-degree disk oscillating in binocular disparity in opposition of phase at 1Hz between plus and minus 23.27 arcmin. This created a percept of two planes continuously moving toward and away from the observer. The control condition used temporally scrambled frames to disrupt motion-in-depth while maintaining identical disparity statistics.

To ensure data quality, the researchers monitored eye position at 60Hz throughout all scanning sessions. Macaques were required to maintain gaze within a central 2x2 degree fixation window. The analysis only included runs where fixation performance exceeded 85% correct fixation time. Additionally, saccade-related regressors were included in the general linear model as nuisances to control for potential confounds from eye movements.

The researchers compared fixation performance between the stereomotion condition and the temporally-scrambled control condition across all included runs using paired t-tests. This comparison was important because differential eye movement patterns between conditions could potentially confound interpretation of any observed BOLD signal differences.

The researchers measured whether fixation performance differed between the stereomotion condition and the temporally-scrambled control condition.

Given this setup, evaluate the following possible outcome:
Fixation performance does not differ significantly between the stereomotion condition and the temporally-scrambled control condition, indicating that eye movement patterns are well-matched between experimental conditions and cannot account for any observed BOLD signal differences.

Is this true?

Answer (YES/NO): YES